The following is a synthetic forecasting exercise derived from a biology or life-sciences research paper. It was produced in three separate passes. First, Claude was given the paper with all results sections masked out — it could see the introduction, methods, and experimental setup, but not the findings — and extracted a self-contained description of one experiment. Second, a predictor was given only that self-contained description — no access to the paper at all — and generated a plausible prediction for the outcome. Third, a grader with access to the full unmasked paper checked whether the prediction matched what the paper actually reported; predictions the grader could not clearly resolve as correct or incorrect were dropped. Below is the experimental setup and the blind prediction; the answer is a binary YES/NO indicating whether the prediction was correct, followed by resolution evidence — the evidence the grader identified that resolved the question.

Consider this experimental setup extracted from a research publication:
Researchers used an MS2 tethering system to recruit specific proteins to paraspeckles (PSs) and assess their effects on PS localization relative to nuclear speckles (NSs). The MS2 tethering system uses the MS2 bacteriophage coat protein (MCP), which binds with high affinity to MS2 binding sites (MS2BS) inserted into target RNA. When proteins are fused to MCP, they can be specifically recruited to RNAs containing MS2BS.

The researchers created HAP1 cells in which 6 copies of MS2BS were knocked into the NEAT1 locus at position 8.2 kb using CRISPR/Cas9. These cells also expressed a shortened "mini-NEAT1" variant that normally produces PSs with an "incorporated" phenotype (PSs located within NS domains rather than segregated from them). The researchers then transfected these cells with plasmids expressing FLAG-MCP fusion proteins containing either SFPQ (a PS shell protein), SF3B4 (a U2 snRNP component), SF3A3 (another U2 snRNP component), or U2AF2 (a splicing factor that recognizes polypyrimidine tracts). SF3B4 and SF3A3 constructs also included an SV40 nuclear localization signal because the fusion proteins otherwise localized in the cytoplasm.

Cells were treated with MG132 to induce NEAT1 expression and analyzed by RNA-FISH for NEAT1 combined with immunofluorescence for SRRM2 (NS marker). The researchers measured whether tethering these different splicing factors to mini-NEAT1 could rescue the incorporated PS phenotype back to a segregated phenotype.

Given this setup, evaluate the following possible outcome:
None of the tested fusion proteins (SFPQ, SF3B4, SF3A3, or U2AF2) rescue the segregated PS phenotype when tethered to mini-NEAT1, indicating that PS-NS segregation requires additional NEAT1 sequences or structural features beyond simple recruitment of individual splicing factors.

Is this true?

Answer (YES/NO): NO